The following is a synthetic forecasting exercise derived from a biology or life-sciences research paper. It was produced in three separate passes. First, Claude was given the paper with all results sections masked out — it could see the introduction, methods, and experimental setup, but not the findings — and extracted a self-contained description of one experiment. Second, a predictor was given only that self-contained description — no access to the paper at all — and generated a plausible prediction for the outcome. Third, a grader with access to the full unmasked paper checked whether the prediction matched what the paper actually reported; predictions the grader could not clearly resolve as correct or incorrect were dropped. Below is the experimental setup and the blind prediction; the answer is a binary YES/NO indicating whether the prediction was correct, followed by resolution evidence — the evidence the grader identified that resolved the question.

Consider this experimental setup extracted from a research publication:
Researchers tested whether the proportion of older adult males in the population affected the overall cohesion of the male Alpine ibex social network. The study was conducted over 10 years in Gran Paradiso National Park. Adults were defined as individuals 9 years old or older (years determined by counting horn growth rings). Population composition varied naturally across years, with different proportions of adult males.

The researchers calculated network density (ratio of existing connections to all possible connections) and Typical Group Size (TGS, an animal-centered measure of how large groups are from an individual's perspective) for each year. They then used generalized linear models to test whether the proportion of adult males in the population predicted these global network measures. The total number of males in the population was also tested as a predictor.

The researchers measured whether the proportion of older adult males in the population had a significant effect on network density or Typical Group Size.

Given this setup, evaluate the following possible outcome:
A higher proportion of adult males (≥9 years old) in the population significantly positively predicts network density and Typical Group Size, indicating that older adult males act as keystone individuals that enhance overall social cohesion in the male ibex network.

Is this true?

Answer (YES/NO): NO